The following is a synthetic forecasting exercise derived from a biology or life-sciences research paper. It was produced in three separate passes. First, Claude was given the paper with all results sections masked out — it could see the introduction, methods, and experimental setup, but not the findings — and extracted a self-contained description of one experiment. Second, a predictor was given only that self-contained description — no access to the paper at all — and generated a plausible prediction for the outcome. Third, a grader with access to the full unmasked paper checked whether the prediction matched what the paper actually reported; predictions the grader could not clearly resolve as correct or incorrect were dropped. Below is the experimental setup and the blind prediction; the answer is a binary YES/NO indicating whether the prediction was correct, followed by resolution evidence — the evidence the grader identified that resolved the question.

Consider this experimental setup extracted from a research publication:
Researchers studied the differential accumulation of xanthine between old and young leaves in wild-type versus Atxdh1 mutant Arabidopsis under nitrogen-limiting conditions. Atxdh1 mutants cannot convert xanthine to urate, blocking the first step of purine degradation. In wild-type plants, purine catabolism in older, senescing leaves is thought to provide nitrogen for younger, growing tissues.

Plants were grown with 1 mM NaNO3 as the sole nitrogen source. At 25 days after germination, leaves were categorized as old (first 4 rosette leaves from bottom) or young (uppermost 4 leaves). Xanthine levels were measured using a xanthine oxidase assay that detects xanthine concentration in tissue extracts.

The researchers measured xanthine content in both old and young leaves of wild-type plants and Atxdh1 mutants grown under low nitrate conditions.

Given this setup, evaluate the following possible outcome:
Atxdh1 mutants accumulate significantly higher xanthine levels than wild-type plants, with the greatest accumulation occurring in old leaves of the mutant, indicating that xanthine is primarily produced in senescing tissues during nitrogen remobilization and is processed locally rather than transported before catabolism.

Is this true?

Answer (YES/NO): YES